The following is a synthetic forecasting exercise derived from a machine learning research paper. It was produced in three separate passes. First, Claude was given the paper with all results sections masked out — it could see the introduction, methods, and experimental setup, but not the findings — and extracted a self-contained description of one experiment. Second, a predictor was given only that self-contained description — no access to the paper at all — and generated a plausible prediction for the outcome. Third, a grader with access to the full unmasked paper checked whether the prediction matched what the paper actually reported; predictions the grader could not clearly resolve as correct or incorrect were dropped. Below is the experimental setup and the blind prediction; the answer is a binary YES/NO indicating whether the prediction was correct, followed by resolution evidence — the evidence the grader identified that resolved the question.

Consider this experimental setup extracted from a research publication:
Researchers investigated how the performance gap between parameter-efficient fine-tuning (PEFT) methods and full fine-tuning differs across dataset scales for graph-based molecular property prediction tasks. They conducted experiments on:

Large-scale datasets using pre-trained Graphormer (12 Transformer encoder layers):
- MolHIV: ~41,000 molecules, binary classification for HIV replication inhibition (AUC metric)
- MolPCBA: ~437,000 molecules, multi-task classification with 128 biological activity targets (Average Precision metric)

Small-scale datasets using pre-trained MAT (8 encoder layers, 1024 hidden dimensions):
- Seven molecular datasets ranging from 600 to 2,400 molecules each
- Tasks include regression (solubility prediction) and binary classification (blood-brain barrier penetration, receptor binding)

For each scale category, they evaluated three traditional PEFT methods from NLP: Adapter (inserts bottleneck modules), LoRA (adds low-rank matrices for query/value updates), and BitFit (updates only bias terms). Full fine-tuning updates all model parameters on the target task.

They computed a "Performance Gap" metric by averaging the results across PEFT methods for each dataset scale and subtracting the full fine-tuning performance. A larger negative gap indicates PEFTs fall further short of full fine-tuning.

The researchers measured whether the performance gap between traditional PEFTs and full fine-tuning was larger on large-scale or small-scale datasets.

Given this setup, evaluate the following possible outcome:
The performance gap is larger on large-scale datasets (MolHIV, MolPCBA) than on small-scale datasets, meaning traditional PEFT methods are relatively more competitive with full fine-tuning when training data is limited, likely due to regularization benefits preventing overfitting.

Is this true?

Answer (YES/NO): YES